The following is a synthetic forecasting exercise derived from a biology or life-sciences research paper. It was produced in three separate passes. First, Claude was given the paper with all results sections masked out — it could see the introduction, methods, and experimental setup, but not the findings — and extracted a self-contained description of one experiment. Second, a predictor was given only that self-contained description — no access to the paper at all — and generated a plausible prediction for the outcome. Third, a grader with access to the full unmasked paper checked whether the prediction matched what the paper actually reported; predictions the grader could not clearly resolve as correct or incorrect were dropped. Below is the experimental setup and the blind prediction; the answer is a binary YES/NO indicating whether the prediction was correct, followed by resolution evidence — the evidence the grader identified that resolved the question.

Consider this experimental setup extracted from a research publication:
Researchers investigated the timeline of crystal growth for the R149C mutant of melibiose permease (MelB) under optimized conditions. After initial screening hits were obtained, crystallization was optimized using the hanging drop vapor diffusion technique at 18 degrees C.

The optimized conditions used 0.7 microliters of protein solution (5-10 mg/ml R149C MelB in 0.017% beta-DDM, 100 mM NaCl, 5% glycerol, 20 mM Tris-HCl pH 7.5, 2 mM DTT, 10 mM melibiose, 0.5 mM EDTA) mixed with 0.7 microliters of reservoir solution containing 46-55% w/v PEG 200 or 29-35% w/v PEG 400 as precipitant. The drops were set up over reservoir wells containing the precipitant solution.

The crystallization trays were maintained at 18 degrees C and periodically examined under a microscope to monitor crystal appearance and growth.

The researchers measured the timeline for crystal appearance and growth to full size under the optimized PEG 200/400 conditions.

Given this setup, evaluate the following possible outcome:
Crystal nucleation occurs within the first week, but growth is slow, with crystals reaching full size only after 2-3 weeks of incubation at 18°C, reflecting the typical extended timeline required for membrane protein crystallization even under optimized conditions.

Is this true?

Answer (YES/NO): NO